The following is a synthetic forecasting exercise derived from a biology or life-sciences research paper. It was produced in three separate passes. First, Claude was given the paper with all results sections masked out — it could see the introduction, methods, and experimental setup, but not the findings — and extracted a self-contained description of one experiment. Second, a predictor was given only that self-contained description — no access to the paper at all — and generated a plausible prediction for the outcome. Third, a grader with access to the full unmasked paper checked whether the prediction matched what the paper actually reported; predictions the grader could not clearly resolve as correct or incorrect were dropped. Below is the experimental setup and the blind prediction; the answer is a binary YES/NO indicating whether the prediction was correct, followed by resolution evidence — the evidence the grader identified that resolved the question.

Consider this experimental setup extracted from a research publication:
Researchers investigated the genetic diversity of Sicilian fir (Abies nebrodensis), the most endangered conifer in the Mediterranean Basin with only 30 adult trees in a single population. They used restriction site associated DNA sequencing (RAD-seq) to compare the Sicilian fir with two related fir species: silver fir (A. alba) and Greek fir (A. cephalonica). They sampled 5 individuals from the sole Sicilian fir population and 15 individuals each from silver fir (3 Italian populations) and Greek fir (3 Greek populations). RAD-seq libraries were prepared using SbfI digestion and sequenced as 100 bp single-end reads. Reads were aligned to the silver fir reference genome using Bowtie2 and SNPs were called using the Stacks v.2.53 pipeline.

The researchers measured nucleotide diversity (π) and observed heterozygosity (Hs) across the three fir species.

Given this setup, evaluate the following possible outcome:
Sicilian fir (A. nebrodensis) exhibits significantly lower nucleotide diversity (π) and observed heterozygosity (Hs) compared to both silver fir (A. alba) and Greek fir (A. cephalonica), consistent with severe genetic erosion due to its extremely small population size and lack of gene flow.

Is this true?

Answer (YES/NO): NO